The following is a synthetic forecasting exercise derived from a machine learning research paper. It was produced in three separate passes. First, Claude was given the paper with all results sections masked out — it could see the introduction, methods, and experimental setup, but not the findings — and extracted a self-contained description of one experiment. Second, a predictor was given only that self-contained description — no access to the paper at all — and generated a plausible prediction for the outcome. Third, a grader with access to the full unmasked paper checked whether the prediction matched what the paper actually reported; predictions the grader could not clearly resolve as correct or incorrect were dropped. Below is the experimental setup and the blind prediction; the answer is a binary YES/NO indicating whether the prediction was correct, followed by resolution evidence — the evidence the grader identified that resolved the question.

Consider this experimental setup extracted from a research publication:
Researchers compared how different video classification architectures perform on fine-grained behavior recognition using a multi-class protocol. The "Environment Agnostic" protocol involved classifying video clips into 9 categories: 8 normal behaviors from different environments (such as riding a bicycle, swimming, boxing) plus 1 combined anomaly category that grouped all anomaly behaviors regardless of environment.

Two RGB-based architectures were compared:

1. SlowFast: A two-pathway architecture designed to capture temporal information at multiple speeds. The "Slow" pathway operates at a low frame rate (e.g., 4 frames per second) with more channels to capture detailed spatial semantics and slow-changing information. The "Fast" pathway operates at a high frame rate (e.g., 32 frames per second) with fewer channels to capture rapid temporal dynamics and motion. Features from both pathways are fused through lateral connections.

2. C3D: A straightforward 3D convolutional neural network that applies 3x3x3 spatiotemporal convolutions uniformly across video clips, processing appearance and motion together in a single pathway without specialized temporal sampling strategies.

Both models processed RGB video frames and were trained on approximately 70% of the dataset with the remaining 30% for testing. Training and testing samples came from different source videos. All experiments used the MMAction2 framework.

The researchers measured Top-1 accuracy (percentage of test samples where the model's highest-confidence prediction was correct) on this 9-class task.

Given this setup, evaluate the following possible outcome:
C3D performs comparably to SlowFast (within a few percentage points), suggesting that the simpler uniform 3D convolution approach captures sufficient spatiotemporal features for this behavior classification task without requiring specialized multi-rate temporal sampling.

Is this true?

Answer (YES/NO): NO